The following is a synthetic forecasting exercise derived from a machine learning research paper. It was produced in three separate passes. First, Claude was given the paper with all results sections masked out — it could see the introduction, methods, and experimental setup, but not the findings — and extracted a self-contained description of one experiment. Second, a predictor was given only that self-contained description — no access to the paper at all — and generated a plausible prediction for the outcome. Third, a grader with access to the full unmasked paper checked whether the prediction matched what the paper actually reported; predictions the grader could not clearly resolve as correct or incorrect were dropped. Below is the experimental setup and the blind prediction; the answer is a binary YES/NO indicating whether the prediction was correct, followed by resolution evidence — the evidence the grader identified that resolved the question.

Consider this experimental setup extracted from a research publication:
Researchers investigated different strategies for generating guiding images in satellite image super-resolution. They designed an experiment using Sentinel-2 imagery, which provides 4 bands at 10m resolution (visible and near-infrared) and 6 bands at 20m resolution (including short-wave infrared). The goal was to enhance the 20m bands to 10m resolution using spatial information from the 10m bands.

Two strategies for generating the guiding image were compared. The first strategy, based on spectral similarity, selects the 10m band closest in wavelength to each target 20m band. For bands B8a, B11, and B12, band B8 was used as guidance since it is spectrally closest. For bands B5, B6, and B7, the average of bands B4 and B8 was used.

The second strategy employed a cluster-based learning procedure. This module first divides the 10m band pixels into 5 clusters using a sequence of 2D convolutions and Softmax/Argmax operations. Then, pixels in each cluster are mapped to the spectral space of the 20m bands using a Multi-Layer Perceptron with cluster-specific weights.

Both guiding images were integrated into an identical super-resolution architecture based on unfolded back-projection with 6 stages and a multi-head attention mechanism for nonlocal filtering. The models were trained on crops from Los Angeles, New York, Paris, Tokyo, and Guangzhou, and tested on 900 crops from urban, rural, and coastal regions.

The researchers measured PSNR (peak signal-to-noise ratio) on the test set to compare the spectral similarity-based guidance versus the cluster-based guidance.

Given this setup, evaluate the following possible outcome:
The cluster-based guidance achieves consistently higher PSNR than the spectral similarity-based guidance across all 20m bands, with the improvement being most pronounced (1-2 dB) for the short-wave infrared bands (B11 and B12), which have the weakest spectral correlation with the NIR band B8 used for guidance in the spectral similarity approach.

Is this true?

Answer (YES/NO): NO